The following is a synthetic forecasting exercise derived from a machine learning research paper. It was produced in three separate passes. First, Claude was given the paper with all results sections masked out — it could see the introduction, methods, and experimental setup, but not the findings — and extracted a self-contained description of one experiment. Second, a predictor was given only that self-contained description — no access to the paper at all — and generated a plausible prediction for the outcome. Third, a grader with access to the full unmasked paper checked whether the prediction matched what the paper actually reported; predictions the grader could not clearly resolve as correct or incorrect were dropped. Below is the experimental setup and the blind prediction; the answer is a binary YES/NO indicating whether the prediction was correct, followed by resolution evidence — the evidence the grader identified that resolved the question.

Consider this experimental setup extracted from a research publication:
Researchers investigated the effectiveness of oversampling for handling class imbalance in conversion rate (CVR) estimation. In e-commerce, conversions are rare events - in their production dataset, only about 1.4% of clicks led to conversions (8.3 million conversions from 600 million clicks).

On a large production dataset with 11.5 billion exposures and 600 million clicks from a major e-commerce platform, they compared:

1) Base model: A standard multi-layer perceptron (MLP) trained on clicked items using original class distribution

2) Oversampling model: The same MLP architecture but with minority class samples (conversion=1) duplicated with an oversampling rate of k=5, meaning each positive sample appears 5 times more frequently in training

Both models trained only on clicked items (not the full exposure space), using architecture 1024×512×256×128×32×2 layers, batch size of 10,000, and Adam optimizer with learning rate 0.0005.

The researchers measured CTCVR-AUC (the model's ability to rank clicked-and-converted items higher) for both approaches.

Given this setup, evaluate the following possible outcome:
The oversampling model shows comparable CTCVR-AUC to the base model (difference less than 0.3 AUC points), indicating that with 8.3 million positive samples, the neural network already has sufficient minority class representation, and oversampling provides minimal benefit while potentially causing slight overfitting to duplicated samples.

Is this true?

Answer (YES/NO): YES